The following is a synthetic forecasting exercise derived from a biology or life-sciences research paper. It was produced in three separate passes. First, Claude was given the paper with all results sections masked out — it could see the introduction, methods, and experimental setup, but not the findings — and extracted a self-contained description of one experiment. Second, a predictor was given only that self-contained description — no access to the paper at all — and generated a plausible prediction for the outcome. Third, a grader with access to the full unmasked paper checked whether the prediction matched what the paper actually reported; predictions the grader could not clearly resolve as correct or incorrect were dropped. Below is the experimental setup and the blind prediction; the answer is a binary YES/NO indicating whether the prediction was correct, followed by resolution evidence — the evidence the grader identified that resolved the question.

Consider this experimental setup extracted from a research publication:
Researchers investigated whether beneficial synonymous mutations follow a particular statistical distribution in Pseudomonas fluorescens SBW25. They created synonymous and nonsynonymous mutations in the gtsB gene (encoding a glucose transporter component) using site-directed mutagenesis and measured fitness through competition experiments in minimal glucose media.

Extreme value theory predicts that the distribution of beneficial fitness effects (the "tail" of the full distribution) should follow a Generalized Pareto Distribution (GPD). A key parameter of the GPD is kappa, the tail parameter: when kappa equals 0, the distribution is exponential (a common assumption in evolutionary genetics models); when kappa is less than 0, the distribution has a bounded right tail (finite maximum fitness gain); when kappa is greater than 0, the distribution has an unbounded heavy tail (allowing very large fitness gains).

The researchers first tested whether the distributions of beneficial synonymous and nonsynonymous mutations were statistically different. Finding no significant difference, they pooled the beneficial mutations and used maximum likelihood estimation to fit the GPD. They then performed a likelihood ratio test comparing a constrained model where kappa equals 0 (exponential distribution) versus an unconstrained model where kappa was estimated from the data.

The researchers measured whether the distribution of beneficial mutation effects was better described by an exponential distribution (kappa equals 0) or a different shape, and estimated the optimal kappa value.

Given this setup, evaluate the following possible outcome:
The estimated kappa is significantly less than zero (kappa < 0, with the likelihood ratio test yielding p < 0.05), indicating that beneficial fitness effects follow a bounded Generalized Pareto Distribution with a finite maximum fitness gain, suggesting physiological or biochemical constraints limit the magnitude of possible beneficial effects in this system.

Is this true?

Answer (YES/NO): YES